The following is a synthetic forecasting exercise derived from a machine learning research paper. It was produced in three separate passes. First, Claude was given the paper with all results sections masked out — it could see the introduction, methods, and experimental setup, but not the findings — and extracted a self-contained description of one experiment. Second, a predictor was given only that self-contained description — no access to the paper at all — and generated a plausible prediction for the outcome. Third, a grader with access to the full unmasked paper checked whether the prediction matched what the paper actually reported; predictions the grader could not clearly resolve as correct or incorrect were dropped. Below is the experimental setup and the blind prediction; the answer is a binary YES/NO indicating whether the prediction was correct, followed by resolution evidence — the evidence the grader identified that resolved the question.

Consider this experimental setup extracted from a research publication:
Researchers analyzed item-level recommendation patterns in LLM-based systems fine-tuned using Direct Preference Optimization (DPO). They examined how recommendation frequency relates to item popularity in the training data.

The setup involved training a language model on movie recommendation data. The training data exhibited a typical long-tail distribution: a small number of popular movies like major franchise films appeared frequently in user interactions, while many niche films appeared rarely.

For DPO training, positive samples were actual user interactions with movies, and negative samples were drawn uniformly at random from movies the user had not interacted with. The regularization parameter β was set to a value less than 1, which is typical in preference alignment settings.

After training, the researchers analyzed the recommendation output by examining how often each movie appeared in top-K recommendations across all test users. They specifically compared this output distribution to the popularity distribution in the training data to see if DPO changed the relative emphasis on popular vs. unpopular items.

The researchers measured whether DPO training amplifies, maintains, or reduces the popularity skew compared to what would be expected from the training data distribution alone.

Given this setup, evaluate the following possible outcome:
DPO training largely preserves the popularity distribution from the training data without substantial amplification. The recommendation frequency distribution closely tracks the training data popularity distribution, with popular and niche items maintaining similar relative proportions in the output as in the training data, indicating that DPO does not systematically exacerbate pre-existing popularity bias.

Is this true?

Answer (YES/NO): NO